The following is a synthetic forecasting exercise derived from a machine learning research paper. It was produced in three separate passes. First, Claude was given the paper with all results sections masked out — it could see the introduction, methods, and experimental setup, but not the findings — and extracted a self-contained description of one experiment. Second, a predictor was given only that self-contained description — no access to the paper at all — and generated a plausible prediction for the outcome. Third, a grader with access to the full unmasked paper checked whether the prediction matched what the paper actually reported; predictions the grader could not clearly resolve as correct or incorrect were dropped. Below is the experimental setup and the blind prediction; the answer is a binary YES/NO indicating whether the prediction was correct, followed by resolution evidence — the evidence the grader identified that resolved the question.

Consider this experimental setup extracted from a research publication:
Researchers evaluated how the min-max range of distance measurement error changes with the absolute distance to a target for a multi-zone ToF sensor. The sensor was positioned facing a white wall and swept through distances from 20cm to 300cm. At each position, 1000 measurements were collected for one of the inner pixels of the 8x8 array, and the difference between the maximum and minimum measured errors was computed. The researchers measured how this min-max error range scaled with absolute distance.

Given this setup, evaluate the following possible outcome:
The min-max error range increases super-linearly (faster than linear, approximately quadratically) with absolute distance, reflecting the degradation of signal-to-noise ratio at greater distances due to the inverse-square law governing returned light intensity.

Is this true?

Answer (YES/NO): NO